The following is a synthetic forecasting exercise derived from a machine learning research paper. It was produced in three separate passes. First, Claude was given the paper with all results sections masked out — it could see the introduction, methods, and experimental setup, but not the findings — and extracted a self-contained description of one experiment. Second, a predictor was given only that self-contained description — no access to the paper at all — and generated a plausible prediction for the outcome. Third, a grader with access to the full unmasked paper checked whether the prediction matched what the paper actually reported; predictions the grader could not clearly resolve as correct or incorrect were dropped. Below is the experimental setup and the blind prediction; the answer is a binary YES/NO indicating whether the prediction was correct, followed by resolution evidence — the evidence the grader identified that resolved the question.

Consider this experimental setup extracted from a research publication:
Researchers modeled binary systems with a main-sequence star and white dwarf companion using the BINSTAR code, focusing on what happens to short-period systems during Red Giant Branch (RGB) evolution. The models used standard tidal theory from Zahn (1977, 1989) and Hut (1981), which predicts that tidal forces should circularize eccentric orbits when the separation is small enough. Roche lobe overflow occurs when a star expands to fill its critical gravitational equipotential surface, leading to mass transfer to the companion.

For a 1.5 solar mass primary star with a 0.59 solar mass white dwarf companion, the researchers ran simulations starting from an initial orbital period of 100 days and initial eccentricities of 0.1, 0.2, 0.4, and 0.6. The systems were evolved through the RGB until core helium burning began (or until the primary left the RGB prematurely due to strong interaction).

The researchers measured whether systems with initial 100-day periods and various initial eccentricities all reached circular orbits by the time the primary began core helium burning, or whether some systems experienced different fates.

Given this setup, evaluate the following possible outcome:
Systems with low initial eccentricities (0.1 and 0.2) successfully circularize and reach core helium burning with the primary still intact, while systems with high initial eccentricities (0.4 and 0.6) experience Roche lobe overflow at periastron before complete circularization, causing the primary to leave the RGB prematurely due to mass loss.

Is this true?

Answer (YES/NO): NO